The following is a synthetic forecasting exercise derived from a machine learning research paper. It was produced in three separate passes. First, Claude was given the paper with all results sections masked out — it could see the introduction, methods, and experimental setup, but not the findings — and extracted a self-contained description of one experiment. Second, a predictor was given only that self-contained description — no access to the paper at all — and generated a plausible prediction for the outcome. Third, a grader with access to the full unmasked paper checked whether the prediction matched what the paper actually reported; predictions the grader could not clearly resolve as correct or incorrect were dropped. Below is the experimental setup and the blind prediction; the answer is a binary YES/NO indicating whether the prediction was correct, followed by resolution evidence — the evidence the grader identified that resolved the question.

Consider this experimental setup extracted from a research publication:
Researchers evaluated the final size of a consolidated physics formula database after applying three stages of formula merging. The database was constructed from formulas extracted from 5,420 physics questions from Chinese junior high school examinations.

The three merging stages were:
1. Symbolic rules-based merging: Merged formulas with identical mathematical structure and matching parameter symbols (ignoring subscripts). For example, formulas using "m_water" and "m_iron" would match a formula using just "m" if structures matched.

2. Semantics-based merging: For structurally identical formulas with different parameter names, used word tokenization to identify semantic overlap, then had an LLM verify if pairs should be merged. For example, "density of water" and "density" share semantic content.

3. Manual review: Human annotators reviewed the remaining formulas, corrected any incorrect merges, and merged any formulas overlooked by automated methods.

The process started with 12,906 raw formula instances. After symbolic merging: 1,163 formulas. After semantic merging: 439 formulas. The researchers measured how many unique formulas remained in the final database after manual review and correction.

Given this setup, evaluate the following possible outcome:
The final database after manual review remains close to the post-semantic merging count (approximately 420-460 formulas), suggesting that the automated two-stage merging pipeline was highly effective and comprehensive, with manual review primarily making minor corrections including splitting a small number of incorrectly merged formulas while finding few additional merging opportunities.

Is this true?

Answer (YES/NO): NO